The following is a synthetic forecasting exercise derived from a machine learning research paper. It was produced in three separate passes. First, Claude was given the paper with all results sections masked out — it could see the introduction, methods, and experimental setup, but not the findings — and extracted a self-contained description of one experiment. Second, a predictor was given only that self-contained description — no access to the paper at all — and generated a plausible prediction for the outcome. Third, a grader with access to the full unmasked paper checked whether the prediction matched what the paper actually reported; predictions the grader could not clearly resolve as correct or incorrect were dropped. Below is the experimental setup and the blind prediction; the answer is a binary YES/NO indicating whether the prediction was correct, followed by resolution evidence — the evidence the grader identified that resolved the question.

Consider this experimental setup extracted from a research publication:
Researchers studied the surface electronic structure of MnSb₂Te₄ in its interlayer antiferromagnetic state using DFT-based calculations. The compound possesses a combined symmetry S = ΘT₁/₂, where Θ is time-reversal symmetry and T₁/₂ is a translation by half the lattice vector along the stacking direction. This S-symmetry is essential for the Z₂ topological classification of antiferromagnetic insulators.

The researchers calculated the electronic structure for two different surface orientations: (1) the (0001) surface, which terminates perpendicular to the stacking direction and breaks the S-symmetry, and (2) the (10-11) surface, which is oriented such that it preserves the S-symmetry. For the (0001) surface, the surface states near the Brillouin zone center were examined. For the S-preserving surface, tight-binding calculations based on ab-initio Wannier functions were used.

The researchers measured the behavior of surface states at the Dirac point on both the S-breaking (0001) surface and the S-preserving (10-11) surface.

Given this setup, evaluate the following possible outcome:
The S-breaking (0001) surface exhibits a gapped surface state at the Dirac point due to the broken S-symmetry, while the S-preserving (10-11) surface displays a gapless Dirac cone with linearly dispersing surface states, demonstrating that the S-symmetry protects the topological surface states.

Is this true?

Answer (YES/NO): YES